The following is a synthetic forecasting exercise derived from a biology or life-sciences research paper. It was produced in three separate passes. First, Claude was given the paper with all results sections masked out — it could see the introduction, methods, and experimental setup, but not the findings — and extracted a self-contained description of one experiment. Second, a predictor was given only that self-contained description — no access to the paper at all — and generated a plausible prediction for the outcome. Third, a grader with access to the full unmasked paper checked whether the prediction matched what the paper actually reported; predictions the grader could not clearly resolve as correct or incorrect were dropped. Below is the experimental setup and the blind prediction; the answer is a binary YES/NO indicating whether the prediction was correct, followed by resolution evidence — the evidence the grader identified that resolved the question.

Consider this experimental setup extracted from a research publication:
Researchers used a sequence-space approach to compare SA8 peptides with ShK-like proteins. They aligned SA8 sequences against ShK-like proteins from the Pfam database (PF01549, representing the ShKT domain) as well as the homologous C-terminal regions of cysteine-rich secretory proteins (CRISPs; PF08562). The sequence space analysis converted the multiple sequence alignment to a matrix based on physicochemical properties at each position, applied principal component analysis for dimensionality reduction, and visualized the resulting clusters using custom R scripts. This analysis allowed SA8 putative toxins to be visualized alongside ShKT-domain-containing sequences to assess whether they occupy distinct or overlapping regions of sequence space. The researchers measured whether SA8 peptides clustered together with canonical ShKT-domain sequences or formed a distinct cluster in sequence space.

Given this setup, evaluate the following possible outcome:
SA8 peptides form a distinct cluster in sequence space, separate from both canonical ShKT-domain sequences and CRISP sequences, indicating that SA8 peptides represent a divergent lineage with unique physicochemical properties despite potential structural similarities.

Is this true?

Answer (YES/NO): YES